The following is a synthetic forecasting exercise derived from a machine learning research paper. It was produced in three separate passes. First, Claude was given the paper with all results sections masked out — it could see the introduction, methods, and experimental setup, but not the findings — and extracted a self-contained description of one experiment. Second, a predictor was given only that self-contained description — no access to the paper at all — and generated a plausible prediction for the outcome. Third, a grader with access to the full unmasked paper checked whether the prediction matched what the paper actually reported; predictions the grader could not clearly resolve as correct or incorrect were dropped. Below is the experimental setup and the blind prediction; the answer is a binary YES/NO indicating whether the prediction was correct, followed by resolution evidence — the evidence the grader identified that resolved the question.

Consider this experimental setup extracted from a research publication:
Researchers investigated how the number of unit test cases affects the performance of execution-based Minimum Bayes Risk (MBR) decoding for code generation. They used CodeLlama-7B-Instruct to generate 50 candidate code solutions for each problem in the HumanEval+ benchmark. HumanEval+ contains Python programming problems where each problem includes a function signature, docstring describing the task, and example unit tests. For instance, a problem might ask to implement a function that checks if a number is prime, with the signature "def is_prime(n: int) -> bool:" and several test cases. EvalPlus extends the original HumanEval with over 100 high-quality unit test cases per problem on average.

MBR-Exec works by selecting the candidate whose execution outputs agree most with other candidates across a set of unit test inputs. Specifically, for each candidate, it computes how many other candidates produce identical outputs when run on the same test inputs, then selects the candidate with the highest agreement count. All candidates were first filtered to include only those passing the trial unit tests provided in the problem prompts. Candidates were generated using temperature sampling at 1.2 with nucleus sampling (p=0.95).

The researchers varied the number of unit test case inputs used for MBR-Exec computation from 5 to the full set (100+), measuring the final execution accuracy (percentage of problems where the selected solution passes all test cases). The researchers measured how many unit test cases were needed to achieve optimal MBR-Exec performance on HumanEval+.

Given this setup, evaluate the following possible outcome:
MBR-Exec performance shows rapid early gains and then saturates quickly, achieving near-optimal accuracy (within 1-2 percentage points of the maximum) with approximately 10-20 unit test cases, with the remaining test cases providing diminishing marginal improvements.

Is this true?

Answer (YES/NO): YES